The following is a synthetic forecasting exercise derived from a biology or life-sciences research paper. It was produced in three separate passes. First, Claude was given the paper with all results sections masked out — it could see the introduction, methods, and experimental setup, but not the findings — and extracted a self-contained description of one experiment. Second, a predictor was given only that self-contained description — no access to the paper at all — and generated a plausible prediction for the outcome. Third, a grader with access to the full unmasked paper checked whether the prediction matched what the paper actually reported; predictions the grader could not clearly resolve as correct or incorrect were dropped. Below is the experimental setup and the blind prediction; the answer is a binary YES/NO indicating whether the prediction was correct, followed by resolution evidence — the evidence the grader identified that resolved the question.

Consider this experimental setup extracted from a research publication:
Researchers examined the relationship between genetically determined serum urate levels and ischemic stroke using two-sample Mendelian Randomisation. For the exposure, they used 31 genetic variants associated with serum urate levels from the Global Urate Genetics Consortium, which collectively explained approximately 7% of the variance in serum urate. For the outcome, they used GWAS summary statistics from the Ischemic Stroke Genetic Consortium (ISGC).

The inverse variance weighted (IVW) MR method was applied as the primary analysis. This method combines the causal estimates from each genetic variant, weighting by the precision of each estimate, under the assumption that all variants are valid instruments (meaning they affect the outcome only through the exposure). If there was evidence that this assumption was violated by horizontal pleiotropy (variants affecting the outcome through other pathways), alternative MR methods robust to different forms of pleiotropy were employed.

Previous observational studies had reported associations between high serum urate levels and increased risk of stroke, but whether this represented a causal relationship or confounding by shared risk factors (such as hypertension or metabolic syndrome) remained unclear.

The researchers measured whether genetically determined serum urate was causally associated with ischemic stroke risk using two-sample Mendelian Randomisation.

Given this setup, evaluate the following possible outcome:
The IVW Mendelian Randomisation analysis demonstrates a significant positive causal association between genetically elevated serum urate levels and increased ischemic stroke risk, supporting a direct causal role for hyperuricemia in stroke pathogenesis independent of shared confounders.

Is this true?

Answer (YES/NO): NO